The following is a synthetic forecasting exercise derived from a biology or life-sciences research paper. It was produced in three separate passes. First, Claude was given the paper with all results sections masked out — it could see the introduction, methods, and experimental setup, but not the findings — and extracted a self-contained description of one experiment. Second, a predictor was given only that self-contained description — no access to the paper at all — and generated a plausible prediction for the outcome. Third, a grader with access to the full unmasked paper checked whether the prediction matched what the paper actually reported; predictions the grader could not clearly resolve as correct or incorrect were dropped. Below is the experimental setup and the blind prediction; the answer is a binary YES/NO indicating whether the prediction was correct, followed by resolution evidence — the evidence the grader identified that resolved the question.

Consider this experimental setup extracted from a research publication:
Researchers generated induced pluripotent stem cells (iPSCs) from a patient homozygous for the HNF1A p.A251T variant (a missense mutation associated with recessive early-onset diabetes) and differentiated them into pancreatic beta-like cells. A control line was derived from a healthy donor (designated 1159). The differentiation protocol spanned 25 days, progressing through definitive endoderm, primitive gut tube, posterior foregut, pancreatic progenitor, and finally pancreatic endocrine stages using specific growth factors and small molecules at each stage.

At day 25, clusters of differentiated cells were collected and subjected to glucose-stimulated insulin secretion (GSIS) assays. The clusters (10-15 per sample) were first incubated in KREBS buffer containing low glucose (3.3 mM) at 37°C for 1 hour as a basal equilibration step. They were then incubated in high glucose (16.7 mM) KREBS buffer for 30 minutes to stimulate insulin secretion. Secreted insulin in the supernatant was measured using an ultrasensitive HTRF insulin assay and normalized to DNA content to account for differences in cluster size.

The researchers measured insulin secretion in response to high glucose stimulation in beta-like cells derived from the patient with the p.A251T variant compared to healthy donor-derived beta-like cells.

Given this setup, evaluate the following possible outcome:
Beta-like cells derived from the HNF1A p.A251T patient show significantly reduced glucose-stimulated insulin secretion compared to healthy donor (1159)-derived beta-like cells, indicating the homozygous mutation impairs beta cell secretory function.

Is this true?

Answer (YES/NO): YES